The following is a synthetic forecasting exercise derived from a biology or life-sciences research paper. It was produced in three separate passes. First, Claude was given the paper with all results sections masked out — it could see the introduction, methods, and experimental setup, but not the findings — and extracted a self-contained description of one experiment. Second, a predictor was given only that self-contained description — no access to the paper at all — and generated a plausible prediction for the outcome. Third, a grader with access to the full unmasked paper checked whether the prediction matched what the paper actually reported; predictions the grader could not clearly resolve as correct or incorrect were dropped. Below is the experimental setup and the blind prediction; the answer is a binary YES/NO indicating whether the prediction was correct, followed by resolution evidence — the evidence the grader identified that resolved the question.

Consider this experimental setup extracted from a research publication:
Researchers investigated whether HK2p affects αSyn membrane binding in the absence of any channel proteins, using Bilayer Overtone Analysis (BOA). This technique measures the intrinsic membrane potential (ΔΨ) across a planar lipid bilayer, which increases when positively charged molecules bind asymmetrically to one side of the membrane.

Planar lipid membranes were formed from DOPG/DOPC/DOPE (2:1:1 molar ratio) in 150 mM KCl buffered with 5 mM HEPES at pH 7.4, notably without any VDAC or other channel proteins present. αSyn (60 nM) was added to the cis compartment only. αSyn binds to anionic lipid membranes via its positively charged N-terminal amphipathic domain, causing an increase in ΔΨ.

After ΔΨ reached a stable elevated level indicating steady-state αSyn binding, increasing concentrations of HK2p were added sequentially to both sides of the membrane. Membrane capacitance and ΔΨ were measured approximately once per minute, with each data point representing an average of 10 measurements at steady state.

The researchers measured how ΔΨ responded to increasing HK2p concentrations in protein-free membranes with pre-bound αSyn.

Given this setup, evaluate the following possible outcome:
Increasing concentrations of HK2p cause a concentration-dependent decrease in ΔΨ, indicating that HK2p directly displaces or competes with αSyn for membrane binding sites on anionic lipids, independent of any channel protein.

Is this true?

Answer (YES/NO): YES